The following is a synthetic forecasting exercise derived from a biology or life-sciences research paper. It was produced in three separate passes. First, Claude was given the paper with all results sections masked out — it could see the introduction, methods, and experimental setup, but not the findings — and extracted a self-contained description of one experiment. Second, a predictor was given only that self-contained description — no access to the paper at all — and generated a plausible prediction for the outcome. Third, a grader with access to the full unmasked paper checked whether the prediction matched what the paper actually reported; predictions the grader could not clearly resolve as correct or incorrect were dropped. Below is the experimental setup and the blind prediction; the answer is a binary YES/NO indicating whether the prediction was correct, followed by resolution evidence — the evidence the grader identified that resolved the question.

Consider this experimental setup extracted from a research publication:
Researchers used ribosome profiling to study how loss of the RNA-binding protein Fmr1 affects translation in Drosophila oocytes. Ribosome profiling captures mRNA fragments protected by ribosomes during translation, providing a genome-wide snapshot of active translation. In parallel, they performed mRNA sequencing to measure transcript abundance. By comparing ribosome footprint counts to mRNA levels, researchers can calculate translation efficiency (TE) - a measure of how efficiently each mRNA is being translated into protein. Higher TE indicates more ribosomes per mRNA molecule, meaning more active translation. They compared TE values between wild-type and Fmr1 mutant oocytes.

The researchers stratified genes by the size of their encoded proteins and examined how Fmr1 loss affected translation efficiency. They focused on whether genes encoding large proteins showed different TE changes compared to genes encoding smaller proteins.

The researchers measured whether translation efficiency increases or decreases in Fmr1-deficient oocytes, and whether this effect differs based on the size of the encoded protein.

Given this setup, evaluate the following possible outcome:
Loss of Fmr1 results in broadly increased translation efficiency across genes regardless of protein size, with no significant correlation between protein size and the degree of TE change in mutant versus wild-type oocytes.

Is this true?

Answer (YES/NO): NO